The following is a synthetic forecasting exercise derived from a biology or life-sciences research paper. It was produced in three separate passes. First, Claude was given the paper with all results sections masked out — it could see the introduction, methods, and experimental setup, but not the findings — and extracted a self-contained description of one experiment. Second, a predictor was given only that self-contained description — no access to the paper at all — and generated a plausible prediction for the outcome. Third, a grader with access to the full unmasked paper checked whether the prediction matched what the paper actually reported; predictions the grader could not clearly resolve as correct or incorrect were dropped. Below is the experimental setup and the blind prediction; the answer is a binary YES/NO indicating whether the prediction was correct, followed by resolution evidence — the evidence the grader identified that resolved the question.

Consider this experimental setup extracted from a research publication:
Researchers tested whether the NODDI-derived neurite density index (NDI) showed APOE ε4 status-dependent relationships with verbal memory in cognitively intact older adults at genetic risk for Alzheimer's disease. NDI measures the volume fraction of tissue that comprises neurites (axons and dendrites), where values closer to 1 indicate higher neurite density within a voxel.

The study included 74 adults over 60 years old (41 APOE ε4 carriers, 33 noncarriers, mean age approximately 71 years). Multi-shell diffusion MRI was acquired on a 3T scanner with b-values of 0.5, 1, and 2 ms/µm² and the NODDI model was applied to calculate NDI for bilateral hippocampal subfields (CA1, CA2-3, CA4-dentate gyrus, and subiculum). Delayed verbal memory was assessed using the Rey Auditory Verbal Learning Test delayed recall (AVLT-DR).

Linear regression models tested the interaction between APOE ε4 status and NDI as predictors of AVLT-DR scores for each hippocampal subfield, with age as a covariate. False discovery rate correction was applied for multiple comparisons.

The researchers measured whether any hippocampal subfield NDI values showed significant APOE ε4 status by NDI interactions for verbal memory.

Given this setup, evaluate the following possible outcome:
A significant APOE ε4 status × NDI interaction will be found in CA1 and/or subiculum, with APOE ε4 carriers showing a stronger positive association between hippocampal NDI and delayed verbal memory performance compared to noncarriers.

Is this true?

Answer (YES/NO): NO